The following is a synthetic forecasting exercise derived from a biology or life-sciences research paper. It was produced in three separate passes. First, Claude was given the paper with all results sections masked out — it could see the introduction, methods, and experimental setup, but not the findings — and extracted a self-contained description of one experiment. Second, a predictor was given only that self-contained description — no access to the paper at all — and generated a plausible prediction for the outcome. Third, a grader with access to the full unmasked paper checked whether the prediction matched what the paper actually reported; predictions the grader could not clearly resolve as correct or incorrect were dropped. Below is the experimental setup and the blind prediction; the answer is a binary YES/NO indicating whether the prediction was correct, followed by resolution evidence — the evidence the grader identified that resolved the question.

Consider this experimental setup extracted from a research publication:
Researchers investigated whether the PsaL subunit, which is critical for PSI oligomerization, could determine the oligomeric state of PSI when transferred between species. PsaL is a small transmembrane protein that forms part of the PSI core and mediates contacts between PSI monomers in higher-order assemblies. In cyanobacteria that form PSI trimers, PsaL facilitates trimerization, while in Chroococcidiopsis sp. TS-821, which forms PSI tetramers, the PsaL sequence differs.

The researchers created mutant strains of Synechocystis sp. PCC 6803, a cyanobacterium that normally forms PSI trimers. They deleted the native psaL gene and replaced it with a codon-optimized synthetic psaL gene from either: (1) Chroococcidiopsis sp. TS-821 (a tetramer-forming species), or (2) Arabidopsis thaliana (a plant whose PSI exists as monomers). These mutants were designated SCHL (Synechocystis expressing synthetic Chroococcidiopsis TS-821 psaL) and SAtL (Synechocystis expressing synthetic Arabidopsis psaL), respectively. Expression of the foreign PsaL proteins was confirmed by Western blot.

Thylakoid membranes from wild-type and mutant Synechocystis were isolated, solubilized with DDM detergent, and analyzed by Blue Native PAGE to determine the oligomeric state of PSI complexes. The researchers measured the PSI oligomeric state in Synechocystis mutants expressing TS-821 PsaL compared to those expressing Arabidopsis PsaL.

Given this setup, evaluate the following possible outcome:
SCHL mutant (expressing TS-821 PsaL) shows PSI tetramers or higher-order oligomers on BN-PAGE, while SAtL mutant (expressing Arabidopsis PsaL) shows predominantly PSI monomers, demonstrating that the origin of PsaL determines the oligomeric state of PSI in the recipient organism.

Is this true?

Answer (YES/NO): NO